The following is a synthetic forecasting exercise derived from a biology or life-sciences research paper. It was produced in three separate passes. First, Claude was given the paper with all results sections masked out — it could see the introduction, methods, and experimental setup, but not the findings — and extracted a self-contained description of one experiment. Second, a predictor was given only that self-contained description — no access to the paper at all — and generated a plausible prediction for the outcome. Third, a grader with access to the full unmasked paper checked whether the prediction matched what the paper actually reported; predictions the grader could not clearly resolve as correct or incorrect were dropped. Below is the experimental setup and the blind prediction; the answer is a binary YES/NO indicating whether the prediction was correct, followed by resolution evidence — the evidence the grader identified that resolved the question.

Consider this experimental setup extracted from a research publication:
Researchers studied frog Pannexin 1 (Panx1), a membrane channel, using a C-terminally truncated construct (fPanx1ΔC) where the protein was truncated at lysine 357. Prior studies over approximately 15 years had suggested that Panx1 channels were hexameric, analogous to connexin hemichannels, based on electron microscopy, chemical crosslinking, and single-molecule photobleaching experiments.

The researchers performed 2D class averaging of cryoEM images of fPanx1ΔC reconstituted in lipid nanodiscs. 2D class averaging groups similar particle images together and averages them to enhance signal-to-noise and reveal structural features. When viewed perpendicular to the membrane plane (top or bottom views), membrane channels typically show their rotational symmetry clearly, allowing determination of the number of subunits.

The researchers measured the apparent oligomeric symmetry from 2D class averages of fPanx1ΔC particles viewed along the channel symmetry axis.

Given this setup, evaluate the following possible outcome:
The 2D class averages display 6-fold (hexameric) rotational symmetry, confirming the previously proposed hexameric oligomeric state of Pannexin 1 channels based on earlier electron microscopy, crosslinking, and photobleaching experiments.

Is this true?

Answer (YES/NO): NO